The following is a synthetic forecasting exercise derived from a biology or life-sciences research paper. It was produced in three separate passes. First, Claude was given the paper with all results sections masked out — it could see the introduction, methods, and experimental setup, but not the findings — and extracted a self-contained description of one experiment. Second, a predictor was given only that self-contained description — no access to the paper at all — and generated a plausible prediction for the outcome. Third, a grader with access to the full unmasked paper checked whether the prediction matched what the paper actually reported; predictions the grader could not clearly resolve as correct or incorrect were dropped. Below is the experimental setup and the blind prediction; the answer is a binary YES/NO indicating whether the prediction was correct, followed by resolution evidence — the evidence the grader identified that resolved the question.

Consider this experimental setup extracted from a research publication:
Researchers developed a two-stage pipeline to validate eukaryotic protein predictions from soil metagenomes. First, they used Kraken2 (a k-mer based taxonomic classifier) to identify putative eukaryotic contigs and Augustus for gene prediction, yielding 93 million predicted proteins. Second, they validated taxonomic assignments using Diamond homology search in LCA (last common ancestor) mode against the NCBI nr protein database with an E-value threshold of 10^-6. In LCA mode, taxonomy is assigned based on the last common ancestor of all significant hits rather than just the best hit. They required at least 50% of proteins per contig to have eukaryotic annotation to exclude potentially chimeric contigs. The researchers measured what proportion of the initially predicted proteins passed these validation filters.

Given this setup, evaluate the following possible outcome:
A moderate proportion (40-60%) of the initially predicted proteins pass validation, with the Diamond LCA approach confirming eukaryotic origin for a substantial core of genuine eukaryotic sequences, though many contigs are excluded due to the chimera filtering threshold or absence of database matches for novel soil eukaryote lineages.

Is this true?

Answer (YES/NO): NO